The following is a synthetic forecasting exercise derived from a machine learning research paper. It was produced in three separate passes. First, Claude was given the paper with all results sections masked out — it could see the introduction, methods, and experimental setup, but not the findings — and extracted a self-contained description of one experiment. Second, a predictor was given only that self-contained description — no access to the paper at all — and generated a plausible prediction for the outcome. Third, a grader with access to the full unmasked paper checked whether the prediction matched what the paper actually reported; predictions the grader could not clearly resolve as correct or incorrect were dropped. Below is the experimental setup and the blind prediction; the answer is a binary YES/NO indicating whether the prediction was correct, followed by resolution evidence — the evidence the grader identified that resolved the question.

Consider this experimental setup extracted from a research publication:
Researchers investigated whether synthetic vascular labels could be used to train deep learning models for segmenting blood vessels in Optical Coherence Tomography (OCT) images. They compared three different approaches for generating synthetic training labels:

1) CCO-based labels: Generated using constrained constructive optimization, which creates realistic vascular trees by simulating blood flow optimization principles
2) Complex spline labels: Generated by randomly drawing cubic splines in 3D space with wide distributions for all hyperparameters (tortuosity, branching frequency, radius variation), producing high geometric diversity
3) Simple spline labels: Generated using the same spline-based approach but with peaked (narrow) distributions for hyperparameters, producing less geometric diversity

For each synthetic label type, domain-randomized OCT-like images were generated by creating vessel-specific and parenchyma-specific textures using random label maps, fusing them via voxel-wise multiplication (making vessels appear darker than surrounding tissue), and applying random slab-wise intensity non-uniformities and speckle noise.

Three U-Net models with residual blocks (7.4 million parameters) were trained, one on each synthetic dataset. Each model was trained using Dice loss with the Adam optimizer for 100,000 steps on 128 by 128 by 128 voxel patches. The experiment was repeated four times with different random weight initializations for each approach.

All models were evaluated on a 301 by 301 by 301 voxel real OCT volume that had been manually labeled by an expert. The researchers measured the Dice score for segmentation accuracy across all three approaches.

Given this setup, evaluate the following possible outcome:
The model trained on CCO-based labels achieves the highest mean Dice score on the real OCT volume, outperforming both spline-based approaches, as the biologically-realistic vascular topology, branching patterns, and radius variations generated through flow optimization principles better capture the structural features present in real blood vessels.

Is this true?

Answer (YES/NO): NO